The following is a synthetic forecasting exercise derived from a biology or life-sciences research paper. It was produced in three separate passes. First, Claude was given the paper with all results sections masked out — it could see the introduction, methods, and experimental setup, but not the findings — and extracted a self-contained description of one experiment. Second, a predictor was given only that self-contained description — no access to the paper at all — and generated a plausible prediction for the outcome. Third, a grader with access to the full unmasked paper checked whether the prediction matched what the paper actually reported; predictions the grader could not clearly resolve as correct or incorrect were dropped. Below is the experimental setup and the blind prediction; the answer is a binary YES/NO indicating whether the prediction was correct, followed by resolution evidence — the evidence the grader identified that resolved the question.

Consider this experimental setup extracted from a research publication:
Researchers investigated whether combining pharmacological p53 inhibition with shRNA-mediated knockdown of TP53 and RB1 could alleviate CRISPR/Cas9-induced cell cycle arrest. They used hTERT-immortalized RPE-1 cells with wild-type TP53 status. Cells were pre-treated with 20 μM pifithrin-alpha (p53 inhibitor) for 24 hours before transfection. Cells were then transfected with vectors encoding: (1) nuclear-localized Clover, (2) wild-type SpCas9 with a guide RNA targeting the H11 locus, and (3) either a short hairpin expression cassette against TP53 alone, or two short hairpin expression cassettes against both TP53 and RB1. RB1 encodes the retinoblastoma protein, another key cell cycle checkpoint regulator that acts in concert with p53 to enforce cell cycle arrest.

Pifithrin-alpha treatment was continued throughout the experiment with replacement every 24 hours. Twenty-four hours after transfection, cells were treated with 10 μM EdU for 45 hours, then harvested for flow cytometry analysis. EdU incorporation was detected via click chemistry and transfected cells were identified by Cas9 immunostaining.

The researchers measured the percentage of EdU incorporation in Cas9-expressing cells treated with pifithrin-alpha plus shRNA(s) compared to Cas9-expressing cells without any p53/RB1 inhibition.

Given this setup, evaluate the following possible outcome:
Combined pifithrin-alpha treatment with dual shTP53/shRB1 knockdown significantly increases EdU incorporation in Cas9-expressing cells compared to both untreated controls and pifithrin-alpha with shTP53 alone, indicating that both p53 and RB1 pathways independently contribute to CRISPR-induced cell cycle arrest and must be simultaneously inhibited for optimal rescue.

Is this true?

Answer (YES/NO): YES